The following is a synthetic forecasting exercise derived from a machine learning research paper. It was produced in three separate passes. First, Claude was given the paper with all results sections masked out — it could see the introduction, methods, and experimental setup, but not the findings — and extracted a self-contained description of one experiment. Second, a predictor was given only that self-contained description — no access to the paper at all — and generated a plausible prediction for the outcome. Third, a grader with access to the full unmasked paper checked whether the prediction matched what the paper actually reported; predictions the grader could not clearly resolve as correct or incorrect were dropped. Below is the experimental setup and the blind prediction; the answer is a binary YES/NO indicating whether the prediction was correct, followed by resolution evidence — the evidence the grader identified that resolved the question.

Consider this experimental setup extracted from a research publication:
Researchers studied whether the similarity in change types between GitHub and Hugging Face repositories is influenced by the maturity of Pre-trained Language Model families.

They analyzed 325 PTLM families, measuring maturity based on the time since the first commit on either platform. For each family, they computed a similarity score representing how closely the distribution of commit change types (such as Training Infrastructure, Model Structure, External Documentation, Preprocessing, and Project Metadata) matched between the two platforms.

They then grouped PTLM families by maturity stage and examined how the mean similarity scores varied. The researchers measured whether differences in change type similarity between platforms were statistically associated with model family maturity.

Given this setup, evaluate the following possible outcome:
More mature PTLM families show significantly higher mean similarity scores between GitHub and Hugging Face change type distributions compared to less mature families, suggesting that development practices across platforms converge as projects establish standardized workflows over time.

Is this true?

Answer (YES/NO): NO